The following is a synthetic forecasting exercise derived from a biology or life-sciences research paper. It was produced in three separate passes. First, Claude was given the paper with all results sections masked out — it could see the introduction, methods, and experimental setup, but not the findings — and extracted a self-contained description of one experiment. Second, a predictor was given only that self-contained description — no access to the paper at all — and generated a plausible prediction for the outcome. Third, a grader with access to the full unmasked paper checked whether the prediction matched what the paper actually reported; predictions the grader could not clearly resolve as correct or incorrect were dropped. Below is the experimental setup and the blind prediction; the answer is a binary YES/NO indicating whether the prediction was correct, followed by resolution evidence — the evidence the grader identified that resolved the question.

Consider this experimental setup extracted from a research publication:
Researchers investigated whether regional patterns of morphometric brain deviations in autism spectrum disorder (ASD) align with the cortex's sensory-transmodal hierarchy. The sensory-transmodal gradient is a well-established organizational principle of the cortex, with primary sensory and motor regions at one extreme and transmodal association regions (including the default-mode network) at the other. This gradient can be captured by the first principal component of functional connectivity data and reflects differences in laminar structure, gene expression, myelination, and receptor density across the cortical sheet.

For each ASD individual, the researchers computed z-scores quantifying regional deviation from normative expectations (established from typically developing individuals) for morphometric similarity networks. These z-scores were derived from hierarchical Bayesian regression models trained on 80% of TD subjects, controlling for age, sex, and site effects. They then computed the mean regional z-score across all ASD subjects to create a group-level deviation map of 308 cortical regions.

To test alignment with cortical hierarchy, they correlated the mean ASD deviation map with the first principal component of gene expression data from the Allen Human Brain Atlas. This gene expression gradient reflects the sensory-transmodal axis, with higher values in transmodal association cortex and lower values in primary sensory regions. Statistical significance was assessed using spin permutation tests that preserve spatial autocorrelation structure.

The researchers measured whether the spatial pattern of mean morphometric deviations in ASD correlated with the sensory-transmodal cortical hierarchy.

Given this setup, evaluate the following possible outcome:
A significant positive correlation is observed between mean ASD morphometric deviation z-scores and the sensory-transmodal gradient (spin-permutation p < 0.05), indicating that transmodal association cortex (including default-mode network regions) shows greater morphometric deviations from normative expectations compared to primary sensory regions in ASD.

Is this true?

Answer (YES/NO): NO